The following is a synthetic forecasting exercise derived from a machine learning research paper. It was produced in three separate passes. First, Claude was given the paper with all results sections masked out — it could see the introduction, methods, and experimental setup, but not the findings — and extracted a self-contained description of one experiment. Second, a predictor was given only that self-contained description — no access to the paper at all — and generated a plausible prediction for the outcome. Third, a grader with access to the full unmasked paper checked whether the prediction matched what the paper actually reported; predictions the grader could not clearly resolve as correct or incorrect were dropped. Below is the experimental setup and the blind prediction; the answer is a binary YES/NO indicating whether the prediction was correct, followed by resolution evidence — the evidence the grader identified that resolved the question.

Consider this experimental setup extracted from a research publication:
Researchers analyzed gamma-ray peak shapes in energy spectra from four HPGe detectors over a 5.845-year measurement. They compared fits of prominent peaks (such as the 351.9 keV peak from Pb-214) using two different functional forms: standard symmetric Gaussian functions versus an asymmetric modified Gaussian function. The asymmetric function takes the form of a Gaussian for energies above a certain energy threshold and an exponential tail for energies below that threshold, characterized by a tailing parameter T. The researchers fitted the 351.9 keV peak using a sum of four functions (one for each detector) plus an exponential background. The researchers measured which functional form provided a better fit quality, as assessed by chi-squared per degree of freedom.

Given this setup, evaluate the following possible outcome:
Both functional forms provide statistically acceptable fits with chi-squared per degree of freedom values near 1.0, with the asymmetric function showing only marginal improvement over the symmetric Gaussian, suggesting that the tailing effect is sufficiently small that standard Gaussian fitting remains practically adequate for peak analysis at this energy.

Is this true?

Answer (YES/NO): NO